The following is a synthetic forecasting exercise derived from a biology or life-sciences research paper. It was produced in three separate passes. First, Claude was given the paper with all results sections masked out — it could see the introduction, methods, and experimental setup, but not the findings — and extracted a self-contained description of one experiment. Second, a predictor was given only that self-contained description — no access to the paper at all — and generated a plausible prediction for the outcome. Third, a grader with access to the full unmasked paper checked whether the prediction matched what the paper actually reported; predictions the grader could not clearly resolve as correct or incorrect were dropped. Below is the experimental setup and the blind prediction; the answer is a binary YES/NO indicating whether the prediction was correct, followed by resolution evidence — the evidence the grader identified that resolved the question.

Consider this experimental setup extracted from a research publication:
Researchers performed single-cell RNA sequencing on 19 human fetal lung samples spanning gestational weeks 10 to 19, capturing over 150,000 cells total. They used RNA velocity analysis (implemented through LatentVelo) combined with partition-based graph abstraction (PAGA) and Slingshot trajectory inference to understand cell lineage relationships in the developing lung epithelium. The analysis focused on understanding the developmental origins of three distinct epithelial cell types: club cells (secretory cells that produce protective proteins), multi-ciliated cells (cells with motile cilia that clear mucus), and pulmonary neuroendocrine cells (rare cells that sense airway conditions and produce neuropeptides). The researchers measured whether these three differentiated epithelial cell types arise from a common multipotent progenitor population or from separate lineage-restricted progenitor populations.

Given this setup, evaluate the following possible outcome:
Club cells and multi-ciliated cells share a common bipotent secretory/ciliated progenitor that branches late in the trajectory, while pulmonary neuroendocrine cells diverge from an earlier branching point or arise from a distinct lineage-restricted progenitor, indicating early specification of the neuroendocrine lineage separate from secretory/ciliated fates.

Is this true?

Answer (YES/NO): NO